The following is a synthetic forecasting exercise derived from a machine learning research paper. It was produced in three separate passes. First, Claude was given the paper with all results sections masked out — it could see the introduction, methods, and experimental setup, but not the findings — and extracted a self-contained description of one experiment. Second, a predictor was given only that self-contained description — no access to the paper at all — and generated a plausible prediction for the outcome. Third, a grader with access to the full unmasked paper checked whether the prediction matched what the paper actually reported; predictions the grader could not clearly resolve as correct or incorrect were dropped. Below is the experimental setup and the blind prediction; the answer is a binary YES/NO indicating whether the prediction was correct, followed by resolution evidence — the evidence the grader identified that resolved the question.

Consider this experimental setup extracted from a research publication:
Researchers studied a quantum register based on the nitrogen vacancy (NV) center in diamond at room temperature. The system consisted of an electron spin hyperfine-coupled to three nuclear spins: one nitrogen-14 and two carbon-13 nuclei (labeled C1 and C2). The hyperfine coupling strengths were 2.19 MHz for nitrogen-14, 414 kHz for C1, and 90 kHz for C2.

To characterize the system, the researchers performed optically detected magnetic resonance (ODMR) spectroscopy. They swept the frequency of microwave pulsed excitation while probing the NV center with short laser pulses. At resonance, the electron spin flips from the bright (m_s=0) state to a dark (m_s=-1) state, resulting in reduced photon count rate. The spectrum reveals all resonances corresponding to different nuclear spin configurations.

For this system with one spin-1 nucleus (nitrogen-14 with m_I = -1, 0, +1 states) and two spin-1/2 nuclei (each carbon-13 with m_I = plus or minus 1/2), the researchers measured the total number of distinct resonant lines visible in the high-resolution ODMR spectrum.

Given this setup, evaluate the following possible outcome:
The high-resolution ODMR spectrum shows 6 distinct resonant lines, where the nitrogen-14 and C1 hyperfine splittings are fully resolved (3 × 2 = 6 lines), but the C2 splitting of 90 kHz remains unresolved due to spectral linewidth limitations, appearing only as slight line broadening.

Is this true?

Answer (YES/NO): NO